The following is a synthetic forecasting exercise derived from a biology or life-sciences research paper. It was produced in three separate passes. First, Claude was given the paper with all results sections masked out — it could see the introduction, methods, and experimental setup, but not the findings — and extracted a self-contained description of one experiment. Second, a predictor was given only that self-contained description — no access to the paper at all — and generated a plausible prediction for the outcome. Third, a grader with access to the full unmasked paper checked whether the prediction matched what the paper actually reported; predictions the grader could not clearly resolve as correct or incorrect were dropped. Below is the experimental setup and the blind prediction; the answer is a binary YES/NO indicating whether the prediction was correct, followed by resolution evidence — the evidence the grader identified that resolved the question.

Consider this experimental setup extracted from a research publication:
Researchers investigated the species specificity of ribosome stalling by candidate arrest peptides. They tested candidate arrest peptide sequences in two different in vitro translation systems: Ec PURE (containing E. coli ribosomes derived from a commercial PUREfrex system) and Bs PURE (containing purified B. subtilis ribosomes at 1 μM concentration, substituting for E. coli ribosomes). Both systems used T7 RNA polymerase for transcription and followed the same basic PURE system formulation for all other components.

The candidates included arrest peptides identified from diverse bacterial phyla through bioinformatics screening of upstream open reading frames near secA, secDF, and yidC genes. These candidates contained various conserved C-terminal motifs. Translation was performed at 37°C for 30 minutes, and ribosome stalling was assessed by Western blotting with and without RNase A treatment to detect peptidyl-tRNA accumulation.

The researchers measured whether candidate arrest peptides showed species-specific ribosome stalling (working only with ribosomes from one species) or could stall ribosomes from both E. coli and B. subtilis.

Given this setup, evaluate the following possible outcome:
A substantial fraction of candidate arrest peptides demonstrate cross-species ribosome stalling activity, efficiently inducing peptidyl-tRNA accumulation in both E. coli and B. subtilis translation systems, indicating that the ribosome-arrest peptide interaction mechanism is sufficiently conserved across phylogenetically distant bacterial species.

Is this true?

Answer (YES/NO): YES